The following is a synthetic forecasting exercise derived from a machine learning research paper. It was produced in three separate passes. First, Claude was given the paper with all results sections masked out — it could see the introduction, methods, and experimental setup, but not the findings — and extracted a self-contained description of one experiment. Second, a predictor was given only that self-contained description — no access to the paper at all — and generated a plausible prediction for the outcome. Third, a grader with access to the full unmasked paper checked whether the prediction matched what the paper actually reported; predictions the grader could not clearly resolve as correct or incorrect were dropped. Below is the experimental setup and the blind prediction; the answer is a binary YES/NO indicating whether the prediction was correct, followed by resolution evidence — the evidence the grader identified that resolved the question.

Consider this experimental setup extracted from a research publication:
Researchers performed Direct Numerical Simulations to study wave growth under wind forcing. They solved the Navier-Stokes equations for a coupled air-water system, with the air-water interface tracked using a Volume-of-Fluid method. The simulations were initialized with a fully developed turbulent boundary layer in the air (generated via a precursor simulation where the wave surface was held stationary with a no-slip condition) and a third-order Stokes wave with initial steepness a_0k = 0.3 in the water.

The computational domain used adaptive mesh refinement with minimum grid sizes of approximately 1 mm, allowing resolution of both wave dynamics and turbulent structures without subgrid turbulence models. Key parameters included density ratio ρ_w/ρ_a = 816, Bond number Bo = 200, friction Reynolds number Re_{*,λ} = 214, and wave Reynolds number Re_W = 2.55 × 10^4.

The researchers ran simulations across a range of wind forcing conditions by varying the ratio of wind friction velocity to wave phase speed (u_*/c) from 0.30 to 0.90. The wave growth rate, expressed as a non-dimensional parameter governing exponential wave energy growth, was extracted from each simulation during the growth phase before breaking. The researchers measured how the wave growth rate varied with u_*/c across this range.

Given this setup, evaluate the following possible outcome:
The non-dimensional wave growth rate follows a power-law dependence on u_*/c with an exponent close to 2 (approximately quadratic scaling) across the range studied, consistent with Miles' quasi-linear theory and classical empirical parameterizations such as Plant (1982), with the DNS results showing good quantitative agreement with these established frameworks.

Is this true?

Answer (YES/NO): NO